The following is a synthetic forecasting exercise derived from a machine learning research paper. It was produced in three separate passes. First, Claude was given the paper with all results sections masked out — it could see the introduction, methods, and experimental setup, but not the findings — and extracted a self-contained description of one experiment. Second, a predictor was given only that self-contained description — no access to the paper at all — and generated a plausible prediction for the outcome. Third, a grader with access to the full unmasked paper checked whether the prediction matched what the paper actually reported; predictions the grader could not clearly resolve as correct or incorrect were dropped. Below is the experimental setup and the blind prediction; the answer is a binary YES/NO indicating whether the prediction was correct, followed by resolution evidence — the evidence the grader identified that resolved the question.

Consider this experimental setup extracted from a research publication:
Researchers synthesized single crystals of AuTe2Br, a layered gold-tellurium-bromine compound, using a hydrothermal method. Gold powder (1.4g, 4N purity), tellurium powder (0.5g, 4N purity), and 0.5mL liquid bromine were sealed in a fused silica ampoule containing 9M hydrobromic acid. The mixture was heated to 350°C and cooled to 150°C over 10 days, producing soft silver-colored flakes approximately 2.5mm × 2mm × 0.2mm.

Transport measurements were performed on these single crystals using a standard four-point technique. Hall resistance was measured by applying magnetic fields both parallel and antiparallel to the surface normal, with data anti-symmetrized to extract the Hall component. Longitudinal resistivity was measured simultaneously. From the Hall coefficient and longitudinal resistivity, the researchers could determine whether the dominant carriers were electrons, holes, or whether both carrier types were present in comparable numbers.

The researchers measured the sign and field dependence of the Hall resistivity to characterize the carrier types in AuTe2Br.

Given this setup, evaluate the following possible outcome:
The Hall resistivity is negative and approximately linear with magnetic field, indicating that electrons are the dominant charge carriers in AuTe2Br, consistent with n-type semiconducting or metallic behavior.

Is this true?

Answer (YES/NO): NO